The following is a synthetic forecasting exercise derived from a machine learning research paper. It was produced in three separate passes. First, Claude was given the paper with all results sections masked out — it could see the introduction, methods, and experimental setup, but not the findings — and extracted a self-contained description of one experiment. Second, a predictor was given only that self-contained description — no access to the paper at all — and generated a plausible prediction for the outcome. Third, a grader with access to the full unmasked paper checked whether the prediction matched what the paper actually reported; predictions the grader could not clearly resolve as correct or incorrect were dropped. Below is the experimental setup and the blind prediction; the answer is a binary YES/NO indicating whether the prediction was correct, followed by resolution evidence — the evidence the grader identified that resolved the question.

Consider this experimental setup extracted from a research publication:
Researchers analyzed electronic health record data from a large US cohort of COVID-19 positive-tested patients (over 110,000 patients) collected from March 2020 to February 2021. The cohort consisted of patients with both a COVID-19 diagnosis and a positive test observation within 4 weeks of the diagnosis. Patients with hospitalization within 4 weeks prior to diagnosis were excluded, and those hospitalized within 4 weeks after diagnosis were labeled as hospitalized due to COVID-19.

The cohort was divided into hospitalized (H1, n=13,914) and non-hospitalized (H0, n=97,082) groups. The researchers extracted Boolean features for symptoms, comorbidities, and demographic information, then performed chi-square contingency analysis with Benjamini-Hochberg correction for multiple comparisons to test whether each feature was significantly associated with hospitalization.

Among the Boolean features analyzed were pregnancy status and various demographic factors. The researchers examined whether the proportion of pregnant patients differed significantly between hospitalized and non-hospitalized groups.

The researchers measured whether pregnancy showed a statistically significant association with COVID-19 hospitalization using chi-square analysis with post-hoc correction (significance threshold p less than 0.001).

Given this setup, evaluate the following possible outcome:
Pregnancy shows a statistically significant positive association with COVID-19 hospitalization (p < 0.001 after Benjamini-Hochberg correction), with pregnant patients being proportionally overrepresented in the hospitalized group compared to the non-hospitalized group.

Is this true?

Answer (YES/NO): NO